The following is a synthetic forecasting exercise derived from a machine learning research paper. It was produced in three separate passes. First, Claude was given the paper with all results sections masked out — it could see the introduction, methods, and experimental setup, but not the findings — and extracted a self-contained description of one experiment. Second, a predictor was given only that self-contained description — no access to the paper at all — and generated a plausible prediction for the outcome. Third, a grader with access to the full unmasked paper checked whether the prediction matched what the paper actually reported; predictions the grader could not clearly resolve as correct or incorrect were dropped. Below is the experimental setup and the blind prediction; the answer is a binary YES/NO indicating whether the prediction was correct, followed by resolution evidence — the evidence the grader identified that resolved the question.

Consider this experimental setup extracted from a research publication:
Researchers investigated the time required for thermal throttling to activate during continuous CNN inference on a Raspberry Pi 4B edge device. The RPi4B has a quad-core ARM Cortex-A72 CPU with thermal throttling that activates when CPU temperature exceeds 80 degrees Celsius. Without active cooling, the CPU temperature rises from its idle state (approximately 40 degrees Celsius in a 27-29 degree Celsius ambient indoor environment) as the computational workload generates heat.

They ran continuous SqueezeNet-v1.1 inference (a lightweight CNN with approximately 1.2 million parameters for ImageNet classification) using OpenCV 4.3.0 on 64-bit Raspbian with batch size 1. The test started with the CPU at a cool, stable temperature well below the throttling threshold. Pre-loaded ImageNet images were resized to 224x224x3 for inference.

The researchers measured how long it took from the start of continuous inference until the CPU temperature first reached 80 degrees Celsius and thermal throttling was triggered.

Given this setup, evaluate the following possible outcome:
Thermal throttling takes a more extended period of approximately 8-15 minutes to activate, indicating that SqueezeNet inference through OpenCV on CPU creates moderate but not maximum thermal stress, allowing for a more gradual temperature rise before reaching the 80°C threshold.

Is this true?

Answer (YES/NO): NO